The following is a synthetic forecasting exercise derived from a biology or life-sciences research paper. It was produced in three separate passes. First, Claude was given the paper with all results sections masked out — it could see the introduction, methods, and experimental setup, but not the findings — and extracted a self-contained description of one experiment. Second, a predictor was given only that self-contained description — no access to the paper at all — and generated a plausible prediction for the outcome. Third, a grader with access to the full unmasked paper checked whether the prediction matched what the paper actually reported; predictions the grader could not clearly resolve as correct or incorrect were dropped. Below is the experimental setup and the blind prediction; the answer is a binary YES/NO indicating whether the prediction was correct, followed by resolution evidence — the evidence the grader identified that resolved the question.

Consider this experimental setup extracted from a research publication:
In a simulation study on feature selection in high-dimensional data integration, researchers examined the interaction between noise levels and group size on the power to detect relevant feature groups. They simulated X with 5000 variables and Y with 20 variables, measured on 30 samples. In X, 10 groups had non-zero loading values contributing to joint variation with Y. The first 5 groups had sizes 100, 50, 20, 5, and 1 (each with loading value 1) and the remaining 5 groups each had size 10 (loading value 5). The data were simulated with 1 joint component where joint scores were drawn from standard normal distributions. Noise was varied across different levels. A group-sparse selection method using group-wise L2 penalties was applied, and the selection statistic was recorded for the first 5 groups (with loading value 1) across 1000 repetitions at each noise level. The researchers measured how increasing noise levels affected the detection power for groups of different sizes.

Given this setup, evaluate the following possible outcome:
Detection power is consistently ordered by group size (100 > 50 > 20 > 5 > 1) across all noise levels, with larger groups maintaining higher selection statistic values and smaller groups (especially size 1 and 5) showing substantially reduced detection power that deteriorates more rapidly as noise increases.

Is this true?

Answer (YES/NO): NO